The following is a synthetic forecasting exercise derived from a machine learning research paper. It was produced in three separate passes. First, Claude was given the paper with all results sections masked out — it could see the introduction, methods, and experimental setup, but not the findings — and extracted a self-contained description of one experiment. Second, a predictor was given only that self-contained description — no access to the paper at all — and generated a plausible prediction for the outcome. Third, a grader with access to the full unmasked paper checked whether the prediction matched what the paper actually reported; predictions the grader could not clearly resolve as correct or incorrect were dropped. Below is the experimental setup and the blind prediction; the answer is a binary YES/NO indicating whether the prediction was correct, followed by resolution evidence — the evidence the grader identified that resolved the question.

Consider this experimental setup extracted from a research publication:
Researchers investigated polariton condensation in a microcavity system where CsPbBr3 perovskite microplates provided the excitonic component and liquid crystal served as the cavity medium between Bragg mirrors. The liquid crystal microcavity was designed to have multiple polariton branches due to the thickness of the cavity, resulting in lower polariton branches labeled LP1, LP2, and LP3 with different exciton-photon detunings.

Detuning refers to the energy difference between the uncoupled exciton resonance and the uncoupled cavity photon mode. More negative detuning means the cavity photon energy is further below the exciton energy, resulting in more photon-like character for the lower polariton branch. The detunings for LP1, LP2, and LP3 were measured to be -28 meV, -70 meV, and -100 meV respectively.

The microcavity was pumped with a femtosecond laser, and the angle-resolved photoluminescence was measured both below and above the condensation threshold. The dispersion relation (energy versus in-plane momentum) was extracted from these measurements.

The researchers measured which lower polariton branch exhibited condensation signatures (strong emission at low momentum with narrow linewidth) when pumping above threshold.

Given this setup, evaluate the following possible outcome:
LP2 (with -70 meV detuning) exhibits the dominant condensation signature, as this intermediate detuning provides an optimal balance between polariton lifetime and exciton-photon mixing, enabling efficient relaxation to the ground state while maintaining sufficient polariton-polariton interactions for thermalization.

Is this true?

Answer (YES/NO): YES